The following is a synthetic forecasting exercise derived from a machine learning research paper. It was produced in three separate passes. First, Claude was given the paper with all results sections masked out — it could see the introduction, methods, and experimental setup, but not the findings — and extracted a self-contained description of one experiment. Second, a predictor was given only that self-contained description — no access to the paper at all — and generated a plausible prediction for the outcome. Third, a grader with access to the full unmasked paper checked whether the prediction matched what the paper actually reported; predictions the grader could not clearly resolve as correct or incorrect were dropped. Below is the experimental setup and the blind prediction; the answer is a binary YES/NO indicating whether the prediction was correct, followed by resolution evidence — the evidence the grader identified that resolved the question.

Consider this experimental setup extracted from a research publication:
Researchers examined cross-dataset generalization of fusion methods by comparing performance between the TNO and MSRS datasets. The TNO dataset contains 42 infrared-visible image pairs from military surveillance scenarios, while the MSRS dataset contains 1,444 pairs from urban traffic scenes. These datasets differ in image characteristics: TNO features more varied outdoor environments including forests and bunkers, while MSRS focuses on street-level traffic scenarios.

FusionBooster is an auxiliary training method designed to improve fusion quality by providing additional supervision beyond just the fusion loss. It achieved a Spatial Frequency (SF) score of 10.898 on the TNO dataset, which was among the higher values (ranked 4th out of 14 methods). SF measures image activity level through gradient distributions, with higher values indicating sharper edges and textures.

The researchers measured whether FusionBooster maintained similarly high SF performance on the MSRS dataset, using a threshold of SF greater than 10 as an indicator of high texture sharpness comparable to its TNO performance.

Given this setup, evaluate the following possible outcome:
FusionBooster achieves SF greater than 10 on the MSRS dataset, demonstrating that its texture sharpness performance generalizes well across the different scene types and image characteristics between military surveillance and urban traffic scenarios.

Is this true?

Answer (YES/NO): NO